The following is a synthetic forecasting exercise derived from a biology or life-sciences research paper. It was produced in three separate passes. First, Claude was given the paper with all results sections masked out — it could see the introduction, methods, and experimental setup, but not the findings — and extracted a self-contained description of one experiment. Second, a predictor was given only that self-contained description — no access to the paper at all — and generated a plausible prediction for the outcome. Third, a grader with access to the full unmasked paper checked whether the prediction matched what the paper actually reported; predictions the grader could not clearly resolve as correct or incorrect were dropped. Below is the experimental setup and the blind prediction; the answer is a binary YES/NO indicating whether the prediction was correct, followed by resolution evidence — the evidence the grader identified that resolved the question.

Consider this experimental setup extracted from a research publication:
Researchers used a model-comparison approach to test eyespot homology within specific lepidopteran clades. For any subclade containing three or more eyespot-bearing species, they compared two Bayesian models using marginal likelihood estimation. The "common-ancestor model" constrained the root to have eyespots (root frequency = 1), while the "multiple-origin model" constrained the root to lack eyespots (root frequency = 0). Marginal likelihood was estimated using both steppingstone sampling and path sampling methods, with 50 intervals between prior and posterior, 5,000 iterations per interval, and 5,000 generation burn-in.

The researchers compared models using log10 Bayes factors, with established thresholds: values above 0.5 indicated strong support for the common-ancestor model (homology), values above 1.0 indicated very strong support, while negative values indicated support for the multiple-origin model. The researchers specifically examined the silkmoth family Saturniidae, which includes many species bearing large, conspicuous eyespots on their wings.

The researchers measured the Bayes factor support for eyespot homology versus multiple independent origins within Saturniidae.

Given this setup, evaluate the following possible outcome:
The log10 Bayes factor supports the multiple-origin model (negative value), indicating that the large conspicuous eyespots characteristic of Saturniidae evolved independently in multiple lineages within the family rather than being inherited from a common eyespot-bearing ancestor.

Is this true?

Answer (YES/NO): NO